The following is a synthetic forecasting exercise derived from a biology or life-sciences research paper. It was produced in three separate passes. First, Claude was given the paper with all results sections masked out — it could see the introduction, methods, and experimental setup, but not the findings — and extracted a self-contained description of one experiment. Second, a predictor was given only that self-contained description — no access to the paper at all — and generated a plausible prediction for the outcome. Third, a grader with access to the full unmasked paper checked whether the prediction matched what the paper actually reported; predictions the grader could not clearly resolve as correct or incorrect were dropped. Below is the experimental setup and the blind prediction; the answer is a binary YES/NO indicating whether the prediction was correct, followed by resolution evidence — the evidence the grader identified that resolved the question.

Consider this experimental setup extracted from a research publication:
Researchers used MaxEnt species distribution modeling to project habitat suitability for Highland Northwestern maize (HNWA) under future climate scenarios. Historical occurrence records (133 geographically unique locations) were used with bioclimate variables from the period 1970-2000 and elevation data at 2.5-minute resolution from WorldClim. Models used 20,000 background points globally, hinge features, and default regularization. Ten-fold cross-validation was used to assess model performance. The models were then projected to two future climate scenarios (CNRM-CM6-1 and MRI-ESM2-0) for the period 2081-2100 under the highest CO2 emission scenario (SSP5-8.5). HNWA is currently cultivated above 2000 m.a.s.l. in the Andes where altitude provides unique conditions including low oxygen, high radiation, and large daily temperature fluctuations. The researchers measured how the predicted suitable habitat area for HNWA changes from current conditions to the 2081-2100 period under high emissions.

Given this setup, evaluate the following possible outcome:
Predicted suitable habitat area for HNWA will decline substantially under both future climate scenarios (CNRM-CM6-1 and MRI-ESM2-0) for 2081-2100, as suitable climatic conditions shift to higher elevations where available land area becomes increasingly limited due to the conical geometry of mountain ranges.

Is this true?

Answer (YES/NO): YES